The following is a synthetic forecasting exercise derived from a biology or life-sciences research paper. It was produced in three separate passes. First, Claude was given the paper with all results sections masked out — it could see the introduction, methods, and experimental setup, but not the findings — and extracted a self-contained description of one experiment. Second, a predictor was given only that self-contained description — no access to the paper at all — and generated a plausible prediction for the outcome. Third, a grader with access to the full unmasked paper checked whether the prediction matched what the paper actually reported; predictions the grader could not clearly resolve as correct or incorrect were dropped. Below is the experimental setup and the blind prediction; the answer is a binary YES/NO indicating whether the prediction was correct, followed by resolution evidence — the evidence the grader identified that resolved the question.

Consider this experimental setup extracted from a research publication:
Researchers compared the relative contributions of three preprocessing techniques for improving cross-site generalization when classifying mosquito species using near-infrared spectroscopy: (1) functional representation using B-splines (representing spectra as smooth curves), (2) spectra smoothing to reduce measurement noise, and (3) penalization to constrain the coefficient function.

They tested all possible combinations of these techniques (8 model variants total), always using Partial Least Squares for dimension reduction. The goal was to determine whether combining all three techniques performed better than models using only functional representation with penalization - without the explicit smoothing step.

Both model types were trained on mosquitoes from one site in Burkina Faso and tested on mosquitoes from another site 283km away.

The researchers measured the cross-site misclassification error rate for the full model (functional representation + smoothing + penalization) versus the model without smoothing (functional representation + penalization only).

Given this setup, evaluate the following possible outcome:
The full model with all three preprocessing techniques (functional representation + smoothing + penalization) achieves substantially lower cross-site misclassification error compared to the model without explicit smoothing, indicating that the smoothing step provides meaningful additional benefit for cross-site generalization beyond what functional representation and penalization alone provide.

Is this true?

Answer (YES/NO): NO